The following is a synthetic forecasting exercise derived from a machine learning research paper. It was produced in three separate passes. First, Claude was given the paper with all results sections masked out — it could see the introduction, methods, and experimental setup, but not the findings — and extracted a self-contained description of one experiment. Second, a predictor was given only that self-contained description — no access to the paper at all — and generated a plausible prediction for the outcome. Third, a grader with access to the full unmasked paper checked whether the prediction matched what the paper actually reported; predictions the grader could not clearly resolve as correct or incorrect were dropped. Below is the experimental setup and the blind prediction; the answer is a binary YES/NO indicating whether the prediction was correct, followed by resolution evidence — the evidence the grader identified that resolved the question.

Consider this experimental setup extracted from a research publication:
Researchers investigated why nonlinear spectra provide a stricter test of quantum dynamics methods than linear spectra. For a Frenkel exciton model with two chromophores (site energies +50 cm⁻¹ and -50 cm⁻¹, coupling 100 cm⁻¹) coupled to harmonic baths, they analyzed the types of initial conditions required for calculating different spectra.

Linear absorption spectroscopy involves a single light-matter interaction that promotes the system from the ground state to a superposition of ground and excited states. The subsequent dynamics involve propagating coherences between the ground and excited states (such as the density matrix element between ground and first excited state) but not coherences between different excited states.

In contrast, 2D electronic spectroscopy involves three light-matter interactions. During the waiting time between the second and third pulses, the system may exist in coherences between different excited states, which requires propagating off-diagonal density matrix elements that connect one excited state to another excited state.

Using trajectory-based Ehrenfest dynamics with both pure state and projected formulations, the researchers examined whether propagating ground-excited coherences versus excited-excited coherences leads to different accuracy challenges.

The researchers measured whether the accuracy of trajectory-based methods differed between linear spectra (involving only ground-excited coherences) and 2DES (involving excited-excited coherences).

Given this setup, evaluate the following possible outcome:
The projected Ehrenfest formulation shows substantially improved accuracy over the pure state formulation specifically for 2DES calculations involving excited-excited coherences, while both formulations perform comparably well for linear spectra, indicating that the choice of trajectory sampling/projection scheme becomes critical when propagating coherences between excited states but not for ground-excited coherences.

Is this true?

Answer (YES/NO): NO